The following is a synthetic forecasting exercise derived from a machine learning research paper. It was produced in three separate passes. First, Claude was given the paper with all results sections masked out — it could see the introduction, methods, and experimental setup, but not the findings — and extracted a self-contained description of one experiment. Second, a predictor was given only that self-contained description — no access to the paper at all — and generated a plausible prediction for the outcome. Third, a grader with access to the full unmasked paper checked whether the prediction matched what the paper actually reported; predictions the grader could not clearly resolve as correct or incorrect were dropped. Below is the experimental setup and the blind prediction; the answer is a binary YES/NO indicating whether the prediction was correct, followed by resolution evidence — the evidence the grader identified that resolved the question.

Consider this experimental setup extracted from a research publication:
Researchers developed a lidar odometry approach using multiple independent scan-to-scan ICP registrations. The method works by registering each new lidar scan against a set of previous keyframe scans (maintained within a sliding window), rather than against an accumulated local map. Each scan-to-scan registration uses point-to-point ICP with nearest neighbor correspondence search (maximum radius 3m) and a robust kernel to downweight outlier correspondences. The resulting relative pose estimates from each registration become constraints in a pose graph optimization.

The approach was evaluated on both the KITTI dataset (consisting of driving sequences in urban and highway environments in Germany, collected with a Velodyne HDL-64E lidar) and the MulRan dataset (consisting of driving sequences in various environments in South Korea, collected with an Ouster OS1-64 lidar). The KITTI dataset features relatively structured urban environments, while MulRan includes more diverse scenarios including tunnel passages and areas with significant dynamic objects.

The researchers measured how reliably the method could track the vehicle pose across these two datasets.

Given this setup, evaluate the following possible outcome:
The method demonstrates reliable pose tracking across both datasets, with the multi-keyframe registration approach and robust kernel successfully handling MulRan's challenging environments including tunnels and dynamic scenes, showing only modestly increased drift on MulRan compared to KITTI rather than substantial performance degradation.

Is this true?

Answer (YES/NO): NO